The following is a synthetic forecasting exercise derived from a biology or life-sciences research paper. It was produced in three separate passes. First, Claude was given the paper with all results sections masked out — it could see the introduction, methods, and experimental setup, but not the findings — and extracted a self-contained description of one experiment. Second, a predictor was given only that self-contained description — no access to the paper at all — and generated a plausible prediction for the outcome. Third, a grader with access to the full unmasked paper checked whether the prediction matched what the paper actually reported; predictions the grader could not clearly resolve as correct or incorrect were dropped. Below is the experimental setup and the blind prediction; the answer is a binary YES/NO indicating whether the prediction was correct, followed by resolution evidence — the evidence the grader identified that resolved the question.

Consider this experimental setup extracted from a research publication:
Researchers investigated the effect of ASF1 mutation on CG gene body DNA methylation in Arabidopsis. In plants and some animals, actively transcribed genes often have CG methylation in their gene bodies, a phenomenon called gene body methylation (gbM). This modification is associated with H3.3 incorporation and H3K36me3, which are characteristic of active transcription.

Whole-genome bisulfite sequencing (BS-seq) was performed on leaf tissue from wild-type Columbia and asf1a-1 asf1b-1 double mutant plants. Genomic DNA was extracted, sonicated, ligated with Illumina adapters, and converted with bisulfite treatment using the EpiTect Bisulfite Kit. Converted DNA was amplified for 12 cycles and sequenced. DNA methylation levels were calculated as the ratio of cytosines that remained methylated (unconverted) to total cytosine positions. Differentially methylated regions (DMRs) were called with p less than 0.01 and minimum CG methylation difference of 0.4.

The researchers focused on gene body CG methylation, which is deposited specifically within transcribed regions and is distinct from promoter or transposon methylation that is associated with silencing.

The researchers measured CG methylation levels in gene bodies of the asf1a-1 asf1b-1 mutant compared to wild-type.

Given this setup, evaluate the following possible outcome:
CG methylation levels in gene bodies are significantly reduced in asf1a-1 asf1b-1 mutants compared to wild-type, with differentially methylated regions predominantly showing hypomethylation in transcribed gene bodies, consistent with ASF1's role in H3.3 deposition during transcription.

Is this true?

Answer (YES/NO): YES